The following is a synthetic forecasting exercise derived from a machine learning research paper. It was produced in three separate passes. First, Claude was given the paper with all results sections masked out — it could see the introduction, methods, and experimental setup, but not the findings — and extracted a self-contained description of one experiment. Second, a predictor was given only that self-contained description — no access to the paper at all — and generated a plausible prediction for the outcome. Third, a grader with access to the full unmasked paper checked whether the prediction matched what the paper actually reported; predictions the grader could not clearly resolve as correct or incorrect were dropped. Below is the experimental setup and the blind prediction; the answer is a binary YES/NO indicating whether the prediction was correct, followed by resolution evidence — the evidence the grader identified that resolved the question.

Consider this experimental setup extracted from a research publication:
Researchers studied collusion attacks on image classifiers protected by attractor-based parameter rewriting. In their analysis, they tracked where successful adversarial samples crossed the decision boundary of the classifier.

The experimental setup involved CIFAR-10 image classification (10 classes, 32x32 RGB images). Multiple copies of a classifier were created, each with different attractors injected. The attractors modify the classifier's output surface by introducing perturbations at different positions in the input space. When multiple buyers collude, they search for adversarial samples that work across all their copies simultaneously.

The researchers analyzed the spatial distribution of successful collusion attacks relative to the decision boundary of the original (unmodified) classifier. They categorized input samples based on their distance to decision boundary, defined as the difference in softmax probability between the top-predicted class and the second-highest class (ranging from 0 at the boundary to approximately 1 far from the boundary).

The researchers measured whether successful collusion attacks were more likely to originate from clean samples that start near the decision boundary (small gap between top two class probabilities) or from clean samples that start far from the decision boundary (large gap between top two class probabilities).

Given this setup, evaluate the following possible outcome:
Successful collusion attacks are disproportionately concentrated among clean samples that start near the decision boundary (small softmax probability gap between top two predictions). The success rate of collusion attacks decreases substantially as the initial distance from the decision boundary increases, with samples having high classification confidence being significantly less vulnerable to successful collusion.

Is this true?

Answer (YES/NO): NO